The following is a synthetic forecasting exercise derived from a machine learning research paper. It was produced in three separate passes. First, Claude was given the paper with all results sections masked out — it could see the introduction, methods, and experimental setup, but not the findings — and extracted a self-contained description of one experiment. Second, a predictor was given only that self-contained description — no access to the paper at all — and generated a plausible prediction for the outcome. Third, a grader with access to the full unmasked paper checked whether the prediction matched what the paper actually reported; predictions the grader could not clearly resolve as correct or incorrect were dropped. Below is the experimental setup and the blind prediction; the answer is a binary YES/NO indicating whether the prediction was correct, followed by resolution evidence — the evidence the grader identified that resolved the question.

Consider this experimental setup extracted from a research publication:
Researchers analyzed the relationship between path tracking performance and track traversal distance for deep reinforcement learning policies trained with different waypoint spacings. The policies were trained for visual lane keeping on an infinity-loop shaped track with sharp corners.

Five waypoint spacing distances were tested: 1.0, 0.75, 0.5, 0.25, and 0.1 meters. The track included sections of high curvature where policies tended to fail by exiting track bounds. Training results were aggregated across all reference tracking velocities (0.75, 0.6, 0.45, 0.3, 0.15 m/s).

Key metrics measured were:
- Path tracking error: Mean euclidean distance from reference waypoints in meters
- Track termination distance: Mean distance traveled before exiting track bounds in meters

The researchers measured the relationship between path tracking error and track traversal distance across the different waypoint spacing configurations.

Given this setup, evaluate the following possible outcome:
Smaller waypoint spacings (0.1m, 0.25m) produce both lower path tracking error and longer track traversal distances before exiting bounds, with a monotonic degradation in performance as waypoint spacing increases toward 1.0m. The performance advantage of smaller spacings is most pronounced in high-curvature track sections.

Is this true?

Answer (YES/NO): NO